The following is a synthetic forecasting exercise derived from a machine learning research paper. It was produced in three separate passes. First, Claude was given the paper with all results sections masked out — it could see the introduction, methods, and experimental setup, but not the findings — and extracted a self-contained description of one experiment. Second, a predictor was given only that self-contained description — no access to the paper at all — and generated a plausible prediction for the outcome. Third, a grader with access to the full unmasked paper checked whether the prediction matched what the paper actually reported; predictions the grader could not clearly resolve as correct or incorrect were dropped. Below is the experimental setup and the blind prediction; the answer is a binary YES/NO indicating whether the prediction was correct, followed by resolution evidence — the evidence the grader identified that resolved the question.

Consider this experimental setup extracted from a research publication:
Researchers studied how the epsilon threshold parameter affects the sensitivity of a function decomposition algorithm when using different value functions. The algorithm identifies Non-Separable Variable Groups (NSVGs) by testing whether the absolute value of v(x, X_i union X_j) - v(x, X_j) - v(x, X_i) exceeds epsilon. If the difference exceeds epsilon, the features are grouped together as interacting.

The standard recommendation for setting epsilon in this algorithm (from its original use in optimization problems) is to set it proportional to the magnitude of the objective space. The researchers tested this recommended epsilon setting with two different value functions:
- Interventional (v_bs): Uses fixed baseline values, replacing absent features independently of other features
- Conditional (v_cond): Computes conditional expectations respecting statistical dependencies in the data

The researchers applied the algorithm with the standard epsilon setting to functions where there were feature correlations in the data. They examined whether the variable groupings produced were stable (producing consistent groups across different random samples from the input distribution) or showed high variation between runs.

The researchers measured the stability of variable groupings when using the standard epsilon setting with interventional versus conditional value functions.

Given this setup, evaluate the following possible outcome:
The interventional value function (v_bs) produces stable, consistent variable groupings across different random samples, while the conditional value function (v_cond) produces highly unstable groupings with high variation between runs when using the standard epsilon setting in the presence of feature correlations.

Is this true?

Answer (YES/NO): YES